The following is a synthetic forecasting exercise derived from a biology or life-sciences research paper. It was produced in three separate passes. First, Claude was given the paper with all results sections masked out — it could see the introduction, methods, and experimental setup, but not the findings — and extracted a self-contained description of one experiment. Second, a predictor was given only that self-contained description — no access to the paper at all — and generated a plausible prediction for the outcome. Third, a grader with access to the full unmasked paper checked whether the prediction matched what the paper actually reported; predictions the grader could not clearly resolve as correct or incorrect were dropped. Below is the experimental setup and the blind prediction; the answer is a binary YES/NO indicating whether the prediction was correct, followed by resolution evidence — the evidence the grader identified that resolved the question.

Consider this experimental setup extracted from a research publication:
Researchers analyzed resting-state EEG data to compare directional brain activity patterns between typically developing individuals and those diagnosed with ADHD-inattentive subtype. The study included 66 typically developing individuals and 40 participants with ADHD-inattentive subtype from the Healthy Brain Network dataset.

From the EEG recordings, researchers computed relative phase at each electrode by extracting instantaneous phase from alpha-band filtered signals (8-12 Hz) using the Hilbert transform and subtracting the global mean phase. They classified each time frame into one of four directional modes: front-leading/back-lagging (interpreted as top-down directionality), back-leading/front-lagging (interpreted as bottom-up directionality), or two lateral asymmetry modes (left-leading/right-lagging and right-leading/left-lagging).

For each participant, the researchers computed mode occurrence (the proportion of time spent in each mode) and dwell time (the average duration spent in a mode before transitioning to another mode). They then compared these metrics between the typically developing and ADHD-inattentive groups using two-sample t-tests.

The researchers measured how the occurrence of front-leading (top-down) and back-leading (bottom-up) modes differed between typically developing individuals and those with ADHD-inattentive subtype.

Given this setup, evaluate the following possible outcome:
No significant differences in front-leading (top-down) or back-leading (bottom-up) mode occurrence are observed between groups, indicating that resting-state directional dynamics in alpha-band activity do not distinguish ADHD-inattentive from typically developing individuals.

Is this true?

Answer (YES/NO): NO